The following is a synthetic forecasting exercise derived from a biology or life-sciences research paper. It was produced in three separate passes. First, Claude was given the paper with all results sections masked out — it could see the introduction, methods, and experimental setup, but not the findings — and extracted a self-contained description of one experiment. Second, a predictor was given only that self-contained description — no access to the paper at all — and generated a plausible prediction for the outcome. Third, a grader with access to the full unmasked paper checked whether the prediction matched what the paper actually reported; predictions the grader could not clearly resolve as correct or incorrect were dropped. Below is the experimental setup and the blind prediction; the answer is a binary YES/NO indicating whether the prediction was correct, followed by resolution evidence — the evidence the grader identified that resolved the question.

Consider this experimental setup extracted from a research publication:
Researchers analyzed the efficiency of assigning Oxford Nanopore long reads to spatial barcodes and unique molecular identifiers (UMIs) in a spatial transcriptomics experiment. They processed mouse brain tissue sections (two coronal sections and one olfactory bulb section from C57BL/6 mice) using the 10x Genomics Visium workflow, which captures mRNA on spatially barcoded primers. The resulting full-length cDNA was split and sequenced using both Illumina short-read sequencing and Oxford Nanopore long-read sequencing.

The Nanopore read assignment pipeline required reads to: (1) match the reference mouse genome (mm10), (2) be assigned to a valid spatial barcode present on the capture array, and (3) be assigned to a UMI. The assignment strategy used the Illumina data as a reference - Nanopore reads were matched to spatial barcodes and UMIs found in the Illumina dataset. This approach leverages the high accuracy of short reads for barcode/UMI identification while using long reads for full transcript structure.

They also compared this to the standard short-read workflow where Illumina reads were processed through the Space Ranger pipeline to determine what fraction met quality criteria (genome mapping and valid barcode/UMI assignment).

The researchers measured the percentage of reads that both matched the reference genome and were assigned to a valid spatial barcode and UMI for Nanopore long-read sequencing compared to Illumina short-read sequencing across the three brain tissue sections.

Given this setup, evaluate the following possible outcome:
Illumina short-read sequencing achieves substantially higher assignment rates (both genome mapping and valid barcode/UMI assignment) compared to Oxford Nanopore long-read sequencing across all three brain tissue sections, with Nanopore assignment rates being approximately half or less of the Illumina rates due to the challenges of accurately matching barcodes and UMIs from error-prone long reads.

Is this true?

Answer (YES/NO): YES